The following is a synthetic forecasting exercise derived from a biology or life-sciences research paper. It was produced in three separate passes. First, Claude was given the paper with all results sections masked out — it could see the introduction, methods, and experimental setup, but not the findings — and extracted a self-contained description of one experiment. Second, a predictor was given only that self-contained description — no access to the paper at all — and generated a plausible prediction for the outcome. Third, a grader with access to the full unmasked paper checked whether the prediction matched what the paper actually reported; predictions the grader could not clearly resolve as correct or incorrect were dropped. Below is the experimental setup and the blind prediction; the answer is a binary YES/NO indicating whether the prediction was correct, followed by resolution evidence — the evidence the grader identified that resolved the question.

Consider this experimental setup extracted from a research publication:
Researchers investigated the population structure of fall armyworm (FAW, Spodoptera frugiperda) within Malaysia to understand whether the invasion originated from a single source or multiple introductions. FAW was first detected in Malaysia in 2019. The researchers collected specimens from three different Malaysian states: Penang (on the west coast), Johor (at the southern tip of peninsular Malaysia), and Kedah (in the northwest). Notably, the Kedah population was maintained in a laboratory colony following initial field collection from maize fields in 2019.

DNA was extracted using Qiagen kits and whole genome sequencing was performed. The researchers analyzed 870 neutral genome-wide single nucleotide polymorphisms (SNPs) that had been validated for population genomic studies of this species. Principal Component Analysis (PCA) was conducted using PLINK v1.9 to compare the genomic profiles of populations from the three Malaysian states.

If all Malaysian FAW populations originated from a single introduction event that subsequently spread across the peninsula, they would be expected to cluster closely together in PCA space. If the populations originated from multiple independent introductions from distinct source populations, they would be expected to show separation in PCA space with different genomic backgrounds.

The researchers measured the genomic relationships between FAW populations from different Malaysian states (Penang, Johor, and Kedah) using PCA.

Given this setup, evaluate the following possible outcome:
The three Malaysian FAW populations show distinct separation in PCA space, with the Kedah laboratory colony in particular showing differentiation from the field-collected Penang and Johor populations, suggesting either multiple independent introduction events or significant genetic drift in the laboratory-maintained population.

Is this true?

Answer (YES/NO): YES